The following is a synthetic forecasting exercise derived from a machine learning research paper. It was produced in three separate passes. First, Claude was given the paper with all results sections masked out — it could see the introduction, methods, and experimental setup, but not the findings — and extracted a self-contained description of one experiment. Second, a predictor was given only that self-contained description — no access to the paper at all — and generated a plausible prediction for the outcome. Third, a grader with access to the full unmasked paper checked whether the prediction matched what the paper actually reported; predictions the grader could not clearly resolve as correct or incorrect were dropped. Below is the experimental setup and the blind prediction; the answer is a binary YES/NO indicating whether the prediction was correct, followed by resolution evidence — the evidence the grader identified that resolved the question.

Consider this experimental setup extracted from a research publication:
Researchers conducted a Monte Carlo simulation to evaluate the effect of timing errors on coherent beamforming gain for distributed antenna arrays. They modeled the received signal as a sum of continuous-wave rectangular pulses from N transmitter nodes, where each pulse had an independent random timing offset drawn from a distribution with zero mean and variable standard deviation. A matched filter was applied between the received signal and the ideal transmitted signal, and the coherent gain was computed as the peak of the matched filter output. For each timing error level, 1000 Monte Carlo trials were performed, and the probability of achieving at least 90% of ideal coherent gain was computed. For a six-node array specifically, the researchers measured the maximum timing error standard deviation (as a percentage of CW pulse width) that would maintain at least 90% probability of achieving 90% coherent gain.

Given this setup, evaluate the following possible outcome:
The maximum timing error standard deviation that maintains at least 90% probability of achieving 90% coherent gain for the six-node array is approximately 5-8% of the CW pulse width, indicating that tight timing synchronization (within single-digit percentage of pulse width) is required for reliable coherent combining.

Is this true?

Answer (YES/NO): NO